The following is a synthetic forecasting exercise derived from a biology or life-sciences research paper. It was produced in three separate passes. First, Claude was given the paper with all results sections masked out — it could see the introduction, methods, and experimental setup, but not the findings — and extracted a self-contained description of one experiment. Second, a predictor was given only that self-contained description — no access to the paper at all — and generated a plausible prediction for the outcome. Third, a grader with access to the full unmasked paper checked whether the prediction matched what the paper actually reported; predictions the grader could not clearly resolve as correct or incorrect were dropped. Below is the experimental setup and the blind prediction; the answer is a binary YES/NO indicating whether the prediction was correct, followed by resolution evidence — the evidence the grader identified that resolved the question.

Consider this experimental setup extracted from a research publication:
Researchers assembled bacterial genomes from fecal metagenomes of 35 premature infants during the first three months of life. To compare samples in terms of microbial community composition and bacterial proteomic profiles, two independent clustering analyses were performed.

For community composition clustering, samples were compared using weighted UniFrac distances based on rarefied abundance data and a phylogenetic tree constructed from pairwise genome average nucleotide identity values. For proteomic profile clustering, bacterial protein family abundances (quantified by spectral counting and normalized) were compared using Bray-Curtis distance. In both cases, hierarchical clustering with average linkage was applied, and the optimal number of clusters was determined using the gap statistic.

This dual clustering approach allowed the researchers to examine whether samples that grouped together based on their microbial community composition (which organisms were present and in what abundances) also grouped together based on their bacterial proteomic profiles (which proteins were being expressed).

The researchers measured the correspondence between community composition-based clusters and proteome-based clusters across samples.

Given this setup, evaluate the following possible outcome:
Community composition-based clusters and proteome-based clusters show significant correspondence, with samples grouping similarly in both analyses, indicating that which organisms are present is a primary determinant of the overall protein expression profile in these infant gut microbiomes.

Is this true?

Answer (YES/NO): YES